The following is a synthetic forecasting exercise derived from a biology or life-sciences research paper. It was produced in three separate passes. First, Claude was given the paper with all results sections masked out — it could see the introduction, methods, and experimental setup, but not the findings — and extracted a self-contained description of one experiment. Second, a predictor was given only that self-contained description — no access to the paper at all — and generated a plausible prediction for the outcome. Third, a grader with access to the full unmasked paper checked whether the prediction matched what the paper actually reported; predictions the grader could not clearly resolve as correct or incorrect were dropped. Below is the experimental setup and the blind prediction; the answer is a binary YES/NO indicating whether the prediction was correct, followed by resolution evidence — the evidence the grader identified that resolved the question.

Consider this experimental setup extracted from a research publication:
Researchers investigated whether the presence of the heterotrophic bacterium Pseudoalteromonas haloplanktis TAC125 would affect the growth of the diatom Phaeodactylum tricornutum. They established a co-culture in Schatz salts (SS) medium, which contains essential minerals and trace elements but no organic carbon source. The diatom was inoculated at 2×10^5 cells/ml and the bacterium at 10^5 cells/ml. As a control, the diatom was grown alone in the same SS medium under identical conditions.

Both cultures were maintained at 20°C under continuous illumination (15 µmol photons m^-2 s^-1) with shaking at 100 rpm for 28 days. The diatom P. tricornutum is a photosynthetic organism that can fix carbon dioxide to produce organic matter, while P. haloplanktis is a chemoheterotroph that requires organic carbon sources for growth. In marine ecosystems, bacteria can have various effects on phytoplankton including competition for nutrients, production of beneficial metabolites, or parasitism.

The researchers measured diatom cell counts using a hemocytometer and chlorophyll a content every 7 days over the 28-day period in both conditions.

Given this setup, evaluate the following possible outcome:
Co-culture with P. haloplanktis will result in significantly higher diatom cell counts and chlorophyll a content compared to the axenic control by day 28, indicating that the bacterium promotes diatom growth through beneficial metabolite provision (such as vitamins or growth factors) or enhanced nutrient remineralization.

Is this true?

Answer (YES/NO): NO